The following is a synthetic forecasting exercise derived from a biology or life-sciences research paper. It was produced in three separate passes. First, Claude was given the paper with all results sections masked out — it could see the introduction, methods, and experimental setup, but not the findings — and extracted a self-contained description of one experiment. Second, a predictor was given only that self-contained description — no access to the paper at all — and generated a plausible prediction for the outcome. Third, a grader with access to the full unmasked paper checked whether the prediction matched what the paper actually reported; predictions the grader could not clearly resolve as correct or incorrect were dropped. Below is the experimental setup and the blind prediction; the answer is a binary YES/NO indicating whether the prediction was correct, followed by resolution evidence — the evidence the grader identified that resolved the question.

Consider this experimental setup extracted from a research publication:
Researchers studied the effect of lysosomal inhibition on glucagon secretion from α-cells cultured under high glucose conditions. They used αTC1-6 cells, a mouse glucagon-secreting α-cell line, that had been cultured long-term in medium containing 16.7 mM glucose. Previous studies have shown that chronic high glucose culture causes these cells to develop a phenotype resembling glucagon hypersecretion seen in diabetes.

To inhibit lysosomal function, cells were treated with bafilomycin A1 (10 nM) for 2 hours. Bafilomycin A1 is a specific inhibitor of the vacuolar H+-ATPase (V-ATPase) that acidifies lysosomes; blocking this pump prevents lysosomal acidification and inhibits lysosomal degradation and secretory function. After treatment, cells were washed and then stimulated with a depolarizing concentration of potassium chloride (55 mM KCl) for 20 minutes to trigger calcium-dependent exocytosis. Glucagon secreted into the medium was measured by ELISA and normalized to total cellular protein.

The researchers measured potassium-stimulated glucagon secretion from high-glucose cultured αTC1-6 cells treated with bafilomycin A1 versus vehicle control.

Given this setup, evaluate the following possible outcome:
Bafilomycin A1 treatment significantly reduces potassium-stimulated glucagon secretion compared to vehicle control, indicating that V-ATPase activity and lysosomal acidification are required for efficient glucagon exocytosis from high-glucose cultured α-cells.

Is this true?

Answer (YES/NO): YES